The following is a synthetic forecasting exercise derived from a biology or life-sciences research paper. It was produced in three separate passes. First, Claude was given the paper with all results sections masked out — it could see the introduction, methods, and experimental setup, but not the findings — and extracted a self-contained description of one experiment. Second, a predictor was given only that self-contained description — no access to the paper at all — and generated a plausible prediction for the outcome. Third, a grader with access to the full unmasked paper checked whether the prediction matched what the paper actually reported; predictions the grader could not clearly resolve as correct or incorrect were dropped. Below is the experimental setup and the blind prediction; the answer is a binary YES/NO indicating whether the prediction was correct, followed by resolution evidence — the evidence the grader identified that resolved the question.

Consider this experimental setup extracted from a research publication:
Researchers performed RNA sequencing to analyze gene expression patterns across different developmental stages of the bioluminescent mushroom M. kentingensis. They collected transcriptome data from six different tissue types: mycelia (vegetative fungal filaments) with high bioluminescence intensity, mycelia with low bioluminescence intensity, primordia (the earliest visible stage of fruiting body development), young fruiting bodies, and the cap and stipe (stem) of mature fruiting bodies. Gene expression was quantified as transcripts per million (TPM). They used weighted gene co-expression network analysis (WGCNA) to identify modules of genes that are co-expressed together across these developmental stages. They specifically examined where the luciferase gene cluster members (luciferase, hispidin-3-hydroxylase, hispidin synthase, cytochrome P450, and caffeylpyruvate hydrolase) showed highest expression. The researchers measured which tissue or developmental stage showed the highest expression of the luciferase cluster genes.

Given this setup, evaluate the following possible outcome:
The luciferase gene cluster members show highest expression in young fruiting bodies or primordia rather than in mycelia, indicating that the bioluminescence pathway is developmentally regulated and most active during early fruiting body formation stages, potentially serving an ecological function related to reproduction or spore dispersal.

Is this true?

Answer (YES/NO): NO